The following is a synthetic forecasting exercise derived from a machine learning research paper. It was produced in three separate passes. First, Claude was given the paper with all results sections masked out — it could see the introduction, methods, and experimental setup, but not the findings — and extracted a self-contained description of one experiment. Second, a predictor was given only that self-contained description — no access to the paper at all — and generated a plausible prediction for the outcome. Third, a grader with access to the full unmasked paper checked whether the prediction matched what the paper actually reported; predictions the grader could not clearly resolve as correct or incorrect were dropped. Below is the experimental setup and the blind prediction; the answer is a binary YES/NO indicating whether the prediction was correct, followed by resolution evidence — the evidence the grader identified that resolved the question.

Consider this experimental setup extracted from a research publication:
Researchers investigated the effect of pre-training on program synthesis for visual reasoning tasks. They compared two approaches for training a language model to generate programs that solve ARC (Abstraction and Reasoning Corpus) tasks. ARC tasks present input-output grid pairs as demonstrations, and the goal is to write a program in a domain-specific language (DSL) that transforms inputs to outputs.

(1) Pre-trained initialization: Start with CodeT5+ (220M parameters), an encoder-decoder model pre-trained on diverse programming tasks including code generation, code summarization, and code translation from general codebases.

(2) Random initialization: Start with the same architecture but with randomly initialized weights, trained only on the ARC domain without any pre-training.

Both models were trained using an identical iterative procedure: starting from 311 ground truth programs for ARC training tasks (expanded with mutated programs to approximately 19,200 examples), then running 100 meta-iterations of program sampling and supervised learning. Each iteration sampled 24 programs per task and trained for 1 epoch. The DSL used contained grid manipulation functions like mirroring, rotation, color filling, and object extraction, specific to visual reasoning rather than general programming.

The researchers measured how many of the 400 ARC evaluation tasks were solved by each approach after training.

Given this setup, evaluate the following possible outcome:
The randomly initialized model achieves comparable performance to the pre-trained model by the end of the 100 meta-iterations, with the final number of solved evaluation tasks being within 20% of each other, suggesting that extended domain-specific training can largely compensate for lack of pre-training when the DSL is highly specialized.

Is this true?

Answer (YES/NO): NO